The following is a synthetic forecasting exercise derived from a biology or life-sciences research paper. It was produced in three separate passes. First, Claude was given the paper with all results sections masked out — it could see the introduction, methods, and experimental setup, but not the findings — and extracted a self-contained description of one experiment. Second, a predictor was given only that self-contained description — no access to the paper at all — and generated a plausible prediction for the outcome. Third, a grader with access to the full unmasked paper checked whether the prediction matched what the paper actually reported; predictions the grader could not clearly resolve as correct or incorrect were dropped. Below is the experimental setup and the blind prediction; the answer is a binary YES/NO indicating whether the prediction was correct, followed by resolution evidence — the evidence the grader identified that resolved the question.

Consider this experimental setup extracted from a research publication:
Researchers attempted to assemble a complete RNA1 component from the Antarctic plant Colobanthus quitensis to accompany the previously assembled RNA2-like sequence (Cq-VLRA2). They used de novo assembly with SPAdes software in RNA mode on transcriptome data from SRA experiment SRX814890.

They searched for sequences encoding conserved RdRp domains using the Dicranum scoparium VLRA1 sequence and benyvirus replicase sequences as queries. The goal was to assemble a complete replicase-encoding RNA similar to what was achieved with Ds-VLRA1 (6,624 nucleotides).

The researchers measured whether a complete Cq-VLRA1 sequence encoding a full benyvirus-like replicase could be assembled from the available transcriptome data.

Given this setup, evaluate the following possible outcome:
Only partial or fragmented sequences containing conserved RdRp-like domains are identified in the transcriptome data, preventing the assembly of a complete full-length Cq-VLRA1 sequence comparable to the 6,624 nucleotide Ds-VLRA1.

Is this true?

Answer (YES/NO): YES